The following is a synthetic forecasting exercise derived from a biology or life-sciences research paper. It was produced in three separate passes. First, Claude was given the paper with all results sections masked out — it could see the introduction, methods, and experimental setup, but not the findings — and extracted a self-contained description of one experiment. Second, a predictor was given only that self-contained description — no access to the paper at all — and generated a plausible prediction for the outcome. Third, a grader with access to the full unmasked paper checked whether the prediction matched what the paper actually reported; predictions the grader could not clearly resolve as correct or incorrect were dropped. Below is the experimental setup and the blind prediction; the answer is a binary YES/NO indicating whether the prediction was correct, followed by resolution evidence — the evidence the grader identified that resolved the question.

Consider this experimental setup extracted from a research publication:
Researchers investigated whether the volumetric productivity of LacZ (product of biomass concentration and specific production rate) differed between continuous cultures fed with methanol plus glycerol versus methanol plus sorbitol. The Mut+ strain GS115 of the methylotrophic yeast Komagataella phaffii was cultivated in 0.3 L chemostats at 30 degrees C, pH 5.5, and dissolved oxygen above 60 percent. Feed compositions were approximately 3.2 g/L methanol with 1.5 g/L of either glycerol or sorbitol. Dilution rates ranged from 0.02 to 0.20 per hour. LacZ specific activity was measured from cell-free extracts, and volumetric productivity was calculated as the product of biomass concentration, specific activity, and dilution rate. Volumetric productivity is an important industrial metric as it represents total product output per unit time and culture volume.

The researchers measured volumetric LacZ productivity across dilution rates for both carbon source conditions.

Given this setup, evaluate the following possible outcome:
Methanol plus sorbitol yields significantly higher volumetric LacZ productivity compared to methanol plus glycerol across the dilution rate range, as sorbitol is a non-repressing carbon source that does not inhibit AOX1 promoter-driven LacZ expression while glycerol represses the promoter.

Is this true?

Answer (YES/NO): NO